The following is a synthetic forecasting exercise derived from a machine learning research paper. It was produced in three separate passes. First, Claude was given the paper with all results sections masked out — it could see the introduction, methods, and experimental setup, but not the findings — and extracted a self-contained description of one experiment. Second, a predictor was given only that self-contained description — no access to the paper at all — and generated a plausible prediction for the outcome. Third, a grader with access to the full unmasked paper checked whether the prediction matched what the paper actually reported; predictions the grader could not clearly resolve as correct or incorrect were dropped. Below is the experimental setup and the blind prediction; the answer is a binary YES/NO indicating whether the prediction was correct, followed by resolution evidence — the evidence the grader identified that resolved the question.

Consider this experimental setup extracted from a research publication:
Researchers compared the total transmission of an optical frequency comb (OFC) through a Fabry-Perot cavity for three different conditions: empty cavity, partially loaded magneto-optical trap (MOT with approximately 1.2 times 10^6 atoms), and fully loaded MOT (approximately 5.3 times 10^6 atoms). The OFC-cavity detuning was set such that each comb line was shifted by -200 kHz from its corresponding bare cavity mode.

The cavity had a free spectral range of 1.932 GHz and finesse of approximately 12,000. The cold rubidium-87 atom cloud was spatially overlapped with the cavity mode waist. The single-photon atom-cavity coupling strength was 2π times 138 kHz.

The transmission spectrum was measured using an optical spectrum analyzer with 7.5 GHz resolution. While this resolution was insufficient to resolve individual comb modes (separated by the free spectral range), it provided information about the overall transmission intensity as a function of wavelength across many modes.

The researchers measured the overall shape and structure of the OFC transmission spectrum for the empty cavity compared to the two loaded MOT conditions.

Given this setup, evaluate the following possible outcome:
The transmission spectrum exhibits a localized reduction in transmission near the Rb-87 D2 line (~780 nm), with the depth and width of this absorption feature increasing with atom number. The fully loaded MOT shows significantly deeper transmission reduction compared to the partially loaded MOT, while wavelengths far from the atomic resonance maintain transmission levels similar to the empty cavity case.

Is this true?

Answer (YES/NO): NO